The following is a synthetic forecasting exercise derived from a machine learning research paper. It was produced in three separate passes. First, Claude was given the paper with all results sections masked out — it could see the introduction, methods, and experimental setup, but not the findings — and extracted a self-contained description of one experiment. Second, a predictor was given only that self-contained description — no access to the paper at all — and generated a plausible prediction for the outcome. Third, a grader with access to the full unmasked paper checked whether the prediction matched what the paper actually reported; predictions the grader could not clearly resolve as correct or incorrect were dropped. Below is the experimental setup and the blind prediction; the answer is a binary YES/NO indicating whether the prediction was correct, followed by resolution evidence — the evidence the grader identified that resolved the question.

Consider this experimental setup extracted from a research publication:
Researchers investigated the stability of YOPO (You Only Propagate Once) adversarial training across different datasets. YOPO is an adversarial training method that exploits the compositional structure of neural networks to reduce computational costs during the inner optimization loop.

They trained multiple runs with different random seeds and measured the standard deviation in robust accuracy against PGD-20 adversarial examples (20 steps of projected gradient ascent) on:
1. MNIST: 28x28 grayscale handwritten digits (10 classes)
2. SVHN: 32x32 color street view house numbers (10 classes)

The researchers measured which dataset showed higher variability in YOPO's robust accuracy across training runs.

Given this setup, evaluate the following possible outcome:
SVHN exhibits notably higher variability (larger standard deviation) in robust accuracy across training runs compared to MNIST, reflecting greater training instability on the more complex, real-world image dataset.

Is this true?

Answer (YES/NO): NO